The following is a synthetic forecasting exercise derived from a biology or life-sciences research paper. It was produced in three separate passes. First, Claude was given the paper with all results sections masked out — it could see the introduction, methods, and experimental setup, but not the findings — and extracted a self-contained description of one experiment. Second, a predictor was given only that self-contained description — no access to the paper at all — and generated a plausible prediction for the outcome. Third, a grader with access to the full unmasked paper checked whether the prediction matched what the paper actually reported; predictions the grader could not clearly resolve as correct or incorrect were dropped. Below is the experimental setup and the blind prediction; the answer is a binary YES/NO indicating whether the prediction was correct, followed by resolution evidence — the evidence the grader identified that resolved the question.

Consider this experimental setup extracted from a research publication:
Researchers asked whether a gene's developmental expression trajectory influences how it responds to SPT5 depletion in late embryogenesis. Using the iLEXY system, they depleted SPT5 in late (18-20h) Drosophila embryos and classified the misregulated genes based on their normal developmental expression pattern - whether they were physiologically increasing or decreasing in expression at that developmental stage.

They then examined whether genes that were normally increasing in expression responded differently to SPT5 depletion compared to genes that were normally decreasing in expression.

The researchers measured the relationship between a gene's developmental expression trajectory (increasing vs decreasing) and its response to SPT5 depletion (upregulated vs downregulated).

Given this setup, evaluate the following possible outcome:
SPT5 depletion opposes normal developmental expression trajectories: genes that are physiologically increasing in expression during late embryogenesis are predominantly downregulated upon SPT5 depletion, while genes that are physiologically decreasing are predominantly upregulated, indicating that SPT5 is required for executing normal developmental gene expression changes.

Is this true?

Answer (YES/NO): YES